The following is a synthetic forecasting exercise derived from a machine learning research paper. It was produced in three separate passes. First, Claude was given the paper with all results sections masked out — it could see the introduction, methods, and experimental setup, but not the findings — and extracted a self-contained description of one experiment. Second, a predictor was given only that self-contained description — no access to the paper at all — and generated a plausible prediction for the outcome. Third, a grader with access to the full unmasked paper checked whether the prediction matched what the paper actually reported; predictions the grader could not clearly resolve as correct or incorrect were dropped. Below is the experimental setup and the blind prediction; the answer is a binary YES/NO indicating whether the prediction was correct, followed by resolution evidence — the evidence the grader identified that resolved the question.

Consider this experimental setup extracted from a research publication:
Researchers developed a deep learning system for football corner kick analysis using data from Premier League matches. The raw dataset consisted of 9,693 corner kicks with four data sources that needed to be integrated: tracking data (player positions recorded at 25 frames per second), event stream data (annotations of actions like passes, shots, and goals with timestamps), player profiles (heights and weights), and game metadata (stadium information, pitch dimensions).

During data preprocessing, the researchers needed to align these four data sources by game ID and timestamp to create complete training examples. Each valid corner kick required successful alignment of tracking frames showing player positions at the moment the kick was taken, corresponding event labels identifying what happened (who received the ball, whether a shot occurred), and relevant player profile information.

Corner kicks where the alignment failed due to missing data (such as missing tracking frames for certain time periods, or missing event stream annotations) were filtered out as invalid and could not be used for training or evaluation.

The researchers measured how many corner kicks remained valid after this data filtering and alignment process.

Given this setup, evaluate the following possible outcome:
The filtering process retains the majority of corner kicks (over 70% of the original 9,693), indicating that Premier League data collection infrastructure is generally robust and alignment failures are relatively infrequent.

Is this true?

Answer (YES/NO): YES